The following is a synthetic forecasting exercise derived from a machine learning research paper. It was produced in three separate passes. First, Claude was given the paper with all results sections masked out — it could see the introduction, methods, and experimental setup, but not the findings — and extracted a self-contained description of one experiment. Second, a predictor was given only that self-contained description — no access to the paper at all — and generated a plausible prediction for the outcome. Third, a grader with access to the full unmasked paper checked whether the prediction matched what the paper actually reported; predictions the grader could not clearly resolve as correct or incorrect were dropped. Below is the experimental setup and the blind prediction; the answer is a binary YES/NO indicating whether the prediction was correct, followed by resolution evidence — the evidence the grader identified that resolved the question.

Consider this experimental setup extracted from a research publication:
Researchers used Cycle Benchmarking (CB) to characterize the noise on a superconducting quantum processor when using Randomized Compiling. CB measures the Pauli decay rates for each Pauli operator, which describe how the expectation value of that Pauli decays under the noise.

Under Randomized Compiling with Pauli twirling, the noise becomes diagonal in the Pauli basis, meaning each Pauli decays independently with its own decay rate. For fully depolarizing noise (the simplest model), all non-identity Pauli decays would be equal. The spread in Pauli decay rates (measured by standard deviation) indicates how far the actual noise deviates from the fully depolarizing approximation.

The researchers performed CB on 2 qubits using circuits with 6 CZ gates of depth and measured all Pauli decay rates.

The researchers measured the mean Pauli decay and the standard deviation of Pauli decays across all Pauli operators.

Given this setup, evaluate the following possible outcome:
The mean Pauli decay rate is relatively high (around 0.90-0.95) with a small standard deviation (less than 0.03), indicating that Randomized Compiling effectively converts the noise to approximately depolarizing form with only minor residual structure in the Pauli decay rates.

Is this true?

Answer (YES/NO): NO